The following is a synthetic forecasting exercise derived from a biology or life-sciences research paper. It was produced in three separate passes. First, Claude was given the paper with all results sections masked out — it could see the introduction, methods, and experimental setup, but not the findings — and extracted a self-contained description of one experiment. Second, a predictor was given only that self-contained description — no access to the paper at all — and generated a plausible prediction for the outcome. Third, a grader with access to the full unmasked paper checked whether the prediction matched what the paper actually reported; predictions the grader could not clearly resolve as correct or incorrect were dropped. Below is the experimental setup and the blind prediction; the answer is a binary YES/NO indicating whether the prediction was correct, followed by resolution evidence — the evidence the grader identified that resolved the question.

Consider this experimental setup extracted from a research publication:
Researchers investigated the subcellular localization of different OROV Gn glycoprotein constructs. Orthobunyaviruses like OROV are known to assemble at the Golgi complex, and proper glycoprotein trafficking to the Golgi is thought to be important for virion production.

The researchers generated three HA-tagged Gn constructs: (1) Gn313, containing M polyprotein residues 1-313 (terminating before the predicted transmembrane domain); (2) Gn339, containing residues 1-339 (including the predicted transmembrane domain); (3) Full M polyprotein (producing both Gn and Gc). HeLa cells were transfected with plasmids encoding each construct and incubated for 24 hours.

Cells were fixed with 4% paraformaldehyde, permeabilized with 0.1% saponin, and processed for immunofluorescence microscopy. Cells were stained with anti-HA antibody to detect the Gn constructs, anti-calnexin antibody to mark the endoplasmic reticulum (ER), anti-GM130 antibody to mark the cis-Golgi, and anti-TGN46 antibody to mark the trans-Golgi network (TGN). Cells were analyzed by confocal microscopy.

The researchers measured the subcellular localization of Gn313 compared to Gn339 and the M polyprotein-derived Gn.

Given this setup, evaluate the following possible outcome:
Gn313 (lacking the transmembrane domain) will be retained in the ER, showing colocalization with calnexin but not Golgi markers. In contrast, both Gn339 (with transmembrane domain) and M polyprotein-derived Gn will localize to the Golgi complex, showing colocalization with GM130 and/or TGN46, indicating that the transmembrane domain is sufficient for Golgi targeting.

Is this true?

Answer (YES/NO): NO